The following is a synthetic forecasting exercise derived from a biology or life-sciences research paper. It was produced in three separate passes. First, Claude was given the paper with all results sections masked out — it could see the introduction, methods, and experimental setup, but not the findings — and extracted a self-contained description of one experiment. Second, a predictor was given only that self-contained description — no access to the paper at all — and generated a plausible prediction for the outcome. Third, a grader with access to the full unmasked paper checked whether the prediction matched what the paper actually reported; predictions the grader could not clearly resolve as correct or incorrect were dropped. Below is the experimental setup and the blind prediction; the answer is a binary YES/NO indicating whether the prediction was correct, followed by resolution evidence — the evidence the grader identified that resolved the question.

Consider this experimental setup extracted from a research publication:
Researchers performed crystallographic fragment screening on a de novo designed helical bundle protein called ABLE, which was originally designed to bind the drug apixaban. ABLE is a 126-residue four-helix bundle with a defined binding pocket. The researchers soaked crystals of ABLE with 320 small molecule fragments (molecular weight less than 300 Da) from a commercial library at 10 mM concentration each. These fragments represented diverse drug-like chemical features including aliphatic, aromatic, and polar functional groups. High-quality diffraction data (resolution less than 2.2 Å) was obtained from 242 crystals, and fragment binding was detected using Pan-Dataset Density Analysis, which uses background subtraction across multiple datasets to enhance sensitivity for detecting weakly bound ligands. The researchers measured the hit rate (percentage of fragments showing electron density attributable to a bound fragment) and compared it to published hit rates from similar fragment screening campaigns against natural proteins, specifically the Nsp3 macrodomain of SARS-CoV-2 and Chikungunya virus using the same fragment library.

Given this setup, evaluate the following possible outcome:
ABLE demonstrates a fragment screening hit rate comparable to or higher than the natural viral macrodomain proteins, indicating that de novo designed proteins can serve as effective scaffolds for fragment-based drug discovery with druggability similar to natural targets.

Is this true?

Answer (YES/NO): NO